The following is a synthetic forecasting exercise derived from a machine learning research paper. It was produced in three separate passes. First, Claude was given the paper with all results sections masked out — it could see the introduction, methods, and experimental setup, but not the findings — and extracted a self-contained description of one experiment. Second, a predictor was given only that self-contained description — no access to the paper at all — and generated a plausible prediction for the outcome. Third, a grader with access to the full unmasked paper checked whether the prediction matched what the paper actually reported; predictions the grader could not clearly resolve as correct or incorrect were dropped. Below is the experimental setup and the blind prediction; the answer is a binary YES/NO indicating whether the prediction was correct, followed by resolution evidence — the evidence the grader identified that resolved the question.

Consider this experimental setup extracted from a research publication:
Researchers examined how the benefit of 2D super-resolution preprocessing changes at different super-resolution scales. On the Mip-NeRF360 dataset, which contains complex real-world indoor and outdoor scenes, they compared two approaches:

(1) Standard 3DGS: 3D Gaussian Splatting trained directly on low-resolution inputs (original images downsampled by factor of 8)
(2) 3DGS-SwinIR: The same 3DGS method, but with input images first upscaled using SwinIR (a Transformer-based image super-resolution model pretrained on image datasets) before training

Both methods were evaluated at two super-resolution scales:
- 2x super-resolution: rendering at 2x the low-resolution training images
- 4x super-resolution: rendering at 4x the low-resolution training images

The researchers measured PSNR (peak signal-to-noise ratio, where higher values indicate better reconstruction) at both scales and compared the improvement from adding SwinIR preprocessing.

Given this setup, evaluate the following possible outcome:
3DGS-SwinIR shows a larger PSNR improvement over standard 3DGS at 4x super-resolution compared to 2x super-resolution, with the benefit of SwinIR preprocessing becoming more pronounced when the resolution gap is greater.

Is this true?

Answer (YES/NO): YES